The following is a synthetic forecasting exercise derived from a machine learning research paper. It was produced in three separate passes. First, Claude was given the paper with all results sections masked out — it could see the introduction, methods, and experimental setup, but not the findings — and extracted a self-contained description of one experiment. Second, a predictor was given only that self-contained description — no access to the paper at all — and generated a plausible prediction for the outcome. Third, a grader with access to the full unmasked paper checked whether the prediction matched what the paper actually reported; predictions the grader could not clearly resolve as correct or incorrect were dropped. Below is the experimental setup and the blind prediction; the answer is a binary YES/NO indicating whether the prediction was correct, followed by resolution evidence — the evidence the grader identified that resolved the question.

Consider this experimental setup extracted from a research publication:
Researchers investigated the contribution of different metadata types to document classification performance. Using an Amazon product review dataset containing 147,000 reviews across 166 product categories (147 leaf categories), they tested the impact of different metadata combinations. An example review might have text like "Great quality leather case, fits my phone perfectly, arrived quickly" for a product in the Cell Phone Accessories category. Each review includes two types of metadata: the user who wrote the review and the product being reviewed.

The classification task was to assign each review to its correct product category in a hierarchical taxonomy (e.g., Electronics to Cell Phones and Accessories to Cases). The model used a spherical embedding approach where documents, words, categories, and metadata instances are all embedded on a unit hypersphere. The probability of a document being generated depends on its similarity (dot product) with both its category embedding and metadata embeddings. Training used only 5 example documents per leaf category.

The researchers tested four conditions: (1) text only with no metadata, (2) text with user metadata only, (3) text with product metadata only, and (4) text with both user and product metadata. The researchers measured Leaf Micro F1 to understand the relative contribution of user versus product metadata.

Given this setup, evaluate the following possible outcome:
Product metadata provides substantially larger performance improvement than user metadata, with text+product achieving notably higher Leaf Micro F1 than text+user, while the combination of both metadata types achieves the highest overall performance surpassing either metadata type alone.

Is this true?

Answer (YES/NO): YES